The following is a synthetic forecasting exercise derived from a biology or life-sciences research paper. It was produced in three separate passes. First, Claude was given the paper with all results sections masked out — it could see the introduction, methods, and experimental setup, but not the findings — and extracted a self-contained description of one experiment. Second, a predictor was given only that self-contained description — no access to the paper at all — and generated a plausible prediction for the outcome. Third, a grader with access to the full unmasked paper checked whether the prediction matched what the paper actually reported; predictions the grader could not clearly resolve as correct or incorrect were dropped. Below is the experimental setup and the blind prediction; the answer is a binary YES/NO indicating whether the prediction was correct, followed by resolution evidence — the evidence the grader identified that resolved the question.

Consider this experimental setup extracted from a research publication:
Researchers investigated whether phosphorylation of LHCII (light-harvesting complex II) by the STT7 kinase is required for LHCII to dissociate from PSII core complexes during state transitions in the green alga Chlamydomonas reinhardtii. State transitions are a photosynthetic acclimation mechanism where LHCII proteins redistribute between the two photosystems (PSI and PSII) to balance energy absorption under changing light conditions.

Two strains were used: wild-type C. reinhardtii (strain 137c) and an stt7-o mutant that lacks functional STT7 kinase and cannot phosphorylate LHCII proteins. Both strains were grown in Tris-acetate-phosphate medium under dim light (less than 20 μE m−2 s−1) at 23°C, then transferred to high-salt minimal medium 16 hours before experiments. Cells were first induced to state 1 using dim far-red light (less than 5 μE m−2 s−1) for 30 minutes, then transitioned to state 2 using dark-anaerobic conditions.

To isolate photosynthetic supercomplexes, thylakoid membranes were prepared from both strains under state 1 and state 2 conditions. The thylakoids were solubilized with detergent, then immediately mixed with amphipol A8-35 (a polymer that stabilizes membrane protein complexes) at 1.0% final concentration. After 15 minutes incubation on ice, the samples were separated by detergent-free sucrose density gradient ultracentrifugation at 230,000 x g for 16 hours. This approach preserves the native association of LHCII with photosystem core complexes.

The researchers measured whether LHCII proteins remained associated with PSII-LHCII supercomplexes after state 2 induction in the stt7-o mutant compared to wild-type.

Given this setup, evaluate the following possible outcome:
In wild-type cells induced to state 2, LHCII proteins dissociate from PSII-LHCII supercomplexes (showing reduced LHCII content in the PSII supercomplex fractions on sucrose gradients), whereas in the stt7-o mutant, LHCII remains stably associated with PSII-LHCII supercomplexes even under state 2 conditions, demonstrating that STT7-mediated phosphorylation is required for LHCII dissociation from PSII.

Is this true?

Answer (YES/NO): NO